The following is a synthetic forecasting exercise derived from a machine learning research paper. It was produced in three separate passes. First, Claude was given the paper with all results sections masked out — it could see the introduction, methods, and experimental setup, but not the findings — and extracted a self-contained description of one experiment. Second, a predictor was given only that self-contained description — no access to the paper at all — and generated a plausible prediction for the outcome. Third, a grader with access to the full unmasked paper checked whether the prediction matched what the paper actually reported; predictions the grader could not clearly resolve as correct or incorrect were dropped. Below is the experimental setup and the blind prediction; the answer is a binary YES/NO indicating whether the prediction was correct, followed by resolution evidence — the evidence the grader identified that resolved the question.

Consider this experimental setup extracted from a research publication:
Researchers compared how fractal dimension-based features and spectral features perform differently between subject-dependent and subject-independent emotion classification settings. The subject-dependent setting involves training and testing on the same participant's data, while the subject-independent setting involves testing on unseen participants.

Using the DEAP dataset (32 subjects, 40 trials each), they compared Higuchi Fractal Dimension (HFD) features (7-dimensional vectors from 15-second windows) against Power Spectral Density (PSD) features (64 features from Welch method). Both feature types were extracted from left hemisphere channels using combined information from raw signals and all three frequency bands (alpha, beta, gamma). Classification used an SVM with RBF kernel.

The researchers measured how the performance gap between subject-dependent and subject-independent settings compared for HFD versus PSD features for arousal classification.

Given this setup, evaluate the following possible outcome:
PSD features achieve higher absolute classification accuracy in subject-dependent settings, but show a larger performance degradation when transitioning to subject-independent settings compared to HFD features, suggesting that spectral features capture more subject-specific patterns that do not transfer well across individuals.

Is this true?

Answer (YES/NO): YES